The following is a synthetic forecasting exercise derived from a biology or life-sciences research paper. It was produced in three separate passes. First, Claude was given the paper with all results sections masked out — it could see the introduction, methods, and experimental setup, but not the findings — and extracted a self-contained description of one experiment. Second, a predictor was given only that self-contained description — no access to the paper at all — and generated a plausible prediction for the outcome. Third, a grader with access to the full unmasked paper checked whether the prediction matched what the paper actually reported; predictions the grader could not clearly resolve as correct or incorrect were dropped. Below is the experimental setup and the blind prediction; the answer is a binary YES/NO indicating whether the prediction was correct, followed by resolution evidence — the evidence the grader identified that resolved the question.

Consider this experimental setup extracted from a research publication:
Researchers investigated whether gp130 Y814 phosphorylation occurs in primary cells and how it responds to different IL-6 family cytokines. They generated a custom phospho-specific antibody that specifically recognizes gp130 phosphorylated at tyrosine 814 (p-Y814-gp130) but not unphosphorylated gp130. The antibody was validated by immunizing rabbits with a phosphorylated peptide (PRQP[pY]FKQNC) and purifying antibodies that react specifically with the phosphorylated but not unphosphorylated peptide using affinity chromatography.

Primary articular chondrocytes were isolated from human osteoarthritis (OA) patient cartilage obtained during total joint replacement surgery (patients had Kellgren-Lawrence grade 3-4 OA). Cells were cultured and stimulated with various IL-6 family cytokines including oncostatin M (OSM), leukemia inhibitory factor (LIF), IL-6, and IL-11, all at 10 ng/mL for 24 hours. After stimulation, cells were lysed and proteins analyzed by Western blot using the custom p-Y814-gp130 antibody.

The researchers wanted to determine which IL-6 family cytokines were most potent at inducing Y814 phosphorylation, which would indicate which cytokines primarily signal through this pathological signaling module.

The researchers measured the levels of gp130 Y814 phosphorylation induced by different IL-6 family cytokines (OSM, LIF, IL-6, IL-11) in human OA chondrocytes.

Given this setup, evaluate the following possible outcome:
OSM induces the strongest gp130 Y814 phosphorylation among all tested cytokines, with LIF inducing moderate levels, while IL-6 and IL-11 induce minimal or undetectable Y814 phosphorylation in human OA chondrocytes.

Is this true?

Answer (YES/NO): NO